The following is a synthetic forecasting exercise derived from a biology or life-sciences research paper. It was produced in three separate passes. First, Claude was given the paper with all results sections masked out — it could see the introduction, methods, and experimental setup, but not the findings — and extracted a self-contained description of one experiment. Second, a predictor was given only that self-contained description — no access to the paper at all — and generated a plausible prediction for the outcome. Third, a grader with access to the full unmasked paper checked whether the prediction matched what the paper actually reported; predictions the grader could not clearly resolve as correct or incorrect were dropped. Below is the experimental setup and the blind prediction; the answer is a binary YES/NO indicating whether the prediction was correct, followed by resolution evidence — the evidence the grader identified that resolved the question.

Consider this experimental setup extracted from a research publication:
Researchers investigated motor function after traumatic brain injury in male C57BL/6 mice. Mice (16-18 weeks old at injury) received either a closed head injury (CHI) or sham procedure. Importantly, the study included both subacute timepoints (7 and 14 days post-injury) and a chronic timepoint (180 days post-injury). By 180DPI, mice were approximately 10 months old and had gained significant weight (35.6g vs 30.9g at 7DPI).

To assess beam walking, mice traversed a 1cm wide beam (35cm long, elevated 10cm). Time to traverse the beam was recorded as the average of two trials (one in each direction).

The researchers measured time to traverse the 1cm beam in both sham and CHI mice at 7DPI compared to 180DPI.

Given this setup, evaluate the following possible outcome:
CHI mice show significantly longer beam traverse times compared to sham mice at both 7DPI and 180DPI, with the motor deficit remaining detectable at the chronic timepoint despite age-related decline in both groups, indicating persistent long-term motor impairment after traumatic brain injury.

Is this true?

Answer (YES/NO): NO